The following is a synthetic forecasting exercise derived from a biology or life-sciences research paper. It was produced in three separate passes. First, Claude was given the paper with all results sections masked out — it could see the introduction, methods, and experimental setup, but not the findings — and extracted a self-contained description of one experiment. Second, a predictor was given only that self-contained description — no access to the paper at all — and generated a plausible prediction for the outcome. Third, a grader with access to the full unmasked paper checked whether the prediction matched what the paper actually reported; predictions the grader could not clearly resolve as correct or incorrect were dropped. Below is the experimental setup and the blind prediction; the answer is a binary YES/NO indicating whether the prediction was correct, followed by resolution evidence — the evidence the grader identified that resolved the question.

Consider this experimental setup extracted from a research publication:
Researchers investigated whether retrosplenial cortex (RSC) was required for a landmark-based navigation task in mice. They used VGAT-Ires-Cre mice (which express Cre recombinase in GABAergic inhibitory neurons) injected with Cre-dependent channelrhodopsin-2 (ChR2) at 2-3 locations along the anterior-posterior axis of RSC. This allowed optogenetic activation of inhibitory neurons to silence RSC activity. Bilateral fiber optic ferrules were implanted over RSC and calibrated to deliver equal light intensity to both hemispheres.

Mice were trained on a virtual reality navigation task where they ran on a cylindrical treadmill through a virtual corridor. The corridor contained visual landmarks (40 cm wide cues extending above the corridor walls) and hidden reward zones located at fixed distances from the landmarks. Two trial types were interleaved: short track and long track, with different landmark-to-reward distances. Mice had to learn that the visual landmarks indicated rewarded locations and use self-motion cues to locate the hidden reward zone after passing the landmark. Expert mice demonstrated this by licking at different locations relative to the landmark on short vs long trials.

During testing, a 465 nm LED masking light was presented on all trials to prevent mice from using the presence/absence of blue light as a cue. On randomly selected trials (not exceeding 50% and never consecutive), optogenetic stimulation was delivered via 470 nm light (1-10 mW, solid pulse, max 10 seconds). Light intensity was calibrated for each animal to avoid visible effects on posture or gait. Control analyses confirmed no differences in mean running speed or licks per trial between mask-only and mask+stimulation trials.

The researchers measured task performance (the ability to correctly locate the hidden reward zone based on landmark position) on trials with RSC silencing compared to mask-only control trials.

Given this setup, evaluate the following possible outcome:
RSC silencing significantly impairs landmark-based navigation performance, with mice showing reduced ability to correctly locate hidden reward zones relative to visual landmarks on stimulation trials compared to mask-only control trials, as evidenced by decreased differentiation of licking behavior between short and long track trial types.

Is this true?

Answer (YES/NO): YES